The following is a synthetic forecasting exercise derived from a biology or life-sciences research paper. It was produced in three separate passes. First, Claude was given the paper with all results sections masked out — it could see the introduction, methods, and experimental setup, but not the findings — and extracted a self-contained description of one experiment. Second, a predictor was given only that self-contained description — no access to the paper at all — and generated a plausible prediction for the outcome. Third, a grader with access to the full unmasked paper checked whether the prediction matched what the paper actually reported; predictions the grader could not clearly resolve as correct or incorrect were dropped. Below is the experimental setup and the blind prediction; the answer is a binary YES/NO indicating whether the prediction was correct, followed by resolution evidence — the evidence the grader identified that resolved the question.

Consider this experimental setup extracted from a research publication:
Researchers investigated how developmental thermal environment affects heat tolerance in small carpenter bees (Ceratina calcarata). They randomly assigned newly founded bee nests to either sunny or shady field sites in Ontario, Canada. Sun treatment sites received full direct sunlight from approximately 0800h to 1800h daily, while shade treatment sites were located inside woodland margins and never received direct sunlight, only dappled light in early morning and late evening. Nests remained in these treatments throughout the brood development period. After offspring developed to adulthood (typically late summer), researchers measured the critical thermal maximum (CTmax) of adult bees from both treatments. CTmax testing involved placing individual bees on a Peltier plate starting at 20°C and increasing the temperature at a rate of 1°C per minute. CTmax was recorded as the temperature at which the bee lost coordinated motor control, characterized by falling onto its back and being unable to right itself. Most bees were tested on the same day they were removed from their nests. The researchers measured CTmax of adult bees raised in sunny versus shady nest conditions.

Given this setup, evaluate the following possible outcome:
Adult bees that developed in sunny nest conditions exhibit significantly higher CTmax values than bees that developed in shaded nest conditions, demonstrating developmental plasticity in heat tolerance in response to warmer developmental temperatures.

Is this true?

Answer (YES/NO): YES